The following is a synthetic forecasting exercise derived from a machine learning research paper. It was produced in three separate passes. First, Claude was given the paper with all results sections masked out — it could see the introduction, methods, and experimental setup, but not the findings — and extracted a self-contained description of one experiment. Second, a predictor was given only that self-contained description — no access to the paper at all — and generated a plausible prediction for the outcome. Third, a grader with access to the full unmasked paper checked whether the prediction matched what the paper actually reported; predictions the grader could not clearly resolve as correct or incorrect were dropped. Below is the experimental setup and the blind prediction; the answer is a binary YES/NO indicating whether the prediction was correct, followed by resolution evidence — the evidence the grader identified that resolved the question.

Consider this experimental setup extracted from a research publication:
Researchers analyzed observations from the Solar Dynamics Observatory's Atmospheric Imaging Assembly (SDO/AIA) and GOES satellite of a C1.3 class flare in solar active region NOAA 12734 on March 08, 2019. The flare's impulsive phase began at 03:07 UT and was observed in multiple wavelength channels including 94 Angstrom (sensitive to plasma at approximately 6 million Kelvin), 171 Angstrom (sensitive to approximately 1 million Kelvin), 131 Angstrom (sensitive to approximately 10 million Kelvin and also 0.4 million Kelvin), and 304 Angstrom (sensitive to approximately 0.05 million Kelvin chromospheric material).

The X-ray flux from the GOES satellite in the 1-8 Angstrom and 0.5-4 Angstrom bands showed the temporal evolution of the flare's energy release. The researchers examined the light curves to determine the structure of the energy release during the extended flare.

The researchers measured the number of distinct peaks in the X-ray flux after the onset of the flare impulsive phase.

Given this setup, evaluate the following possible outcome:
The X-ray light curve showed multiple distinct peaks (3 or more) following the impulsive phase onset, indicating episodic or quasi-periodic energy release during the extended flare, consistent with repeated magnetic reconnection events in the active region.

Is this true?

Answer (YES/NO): NO